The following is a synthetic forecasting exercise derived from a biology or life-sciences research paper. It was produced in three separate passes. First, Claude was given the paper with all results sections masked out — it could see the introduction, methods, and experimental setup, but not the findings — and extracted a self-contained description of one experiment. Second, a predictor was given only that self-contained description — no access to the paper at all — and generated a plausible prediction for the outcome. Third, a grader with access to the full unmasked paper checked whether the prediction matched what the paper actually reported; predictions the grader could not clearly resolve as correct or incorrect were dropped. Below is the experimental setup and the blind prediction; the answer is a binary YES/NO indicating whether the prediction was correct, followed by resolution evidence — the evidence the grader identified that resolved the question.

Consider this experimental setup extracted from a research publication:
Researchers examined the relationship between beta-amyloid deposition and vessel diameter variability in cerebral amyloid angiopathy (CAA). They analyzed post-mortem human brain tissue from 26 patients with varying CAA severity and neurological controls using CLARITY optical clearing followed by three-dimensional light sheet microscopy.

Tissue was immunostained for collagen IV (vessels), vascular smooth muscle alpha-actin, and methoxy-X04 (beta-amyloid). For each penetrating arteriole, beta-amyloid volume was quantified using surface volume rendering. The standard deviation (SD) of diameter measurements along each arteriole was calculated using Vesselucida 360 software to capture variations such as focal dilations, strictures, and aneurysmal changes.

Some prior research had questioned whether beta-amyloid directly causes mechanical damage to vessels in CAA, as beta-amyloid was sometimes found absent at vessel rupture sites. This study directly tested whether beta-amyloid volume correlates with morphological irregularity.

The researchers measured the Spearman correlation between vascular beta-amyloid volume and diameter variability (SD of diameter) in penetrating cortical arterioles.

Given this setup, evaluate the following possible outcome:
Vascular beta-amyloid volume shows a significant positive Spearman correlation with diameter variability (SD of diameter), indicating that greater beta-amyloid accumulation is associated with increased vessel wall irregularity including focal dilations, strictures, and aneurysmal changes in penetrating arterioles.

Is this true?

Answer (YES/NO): YES